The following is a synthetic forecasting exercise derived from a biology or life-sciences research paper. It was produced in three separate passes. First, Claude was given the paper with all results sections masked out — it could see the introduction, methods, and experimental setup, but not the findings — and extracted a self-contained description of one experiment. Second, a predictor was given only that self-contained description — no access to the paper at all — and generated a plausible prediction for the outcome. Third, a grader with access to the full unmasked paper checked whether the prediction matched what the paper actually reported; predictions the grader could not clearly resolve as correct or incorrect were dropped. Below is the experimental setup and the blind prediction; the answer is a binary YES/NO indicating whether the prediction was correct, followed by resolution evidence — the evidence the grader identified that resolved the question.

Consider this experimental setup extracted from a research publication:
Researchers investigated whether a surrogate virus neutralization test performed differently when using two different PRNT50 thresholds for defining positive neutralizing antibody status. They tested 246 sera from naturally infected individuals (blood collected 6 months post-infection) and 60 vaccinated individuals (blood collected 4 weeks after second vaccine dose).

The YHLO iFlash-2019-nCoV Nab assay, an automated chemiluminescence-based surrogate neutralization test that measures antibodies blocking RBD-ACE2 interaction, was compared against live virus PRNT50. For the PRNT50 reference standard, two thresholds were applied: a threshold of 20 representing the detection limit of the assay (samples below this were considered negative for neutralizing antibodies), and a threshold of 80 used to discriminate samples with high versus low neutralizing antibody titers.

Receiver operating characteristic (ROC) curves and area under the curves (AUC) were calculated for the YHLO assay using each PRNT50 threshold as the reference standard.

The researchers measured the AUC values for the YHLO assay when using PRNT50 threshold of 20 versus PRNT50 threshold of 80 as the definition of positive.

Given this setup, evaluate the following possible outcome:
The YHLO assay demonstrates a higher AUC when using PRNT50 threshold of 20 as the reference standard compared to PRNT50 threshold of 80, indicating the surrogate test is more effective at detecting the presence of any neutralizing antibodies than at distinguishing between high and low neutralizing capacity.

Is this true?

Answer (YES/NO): NO